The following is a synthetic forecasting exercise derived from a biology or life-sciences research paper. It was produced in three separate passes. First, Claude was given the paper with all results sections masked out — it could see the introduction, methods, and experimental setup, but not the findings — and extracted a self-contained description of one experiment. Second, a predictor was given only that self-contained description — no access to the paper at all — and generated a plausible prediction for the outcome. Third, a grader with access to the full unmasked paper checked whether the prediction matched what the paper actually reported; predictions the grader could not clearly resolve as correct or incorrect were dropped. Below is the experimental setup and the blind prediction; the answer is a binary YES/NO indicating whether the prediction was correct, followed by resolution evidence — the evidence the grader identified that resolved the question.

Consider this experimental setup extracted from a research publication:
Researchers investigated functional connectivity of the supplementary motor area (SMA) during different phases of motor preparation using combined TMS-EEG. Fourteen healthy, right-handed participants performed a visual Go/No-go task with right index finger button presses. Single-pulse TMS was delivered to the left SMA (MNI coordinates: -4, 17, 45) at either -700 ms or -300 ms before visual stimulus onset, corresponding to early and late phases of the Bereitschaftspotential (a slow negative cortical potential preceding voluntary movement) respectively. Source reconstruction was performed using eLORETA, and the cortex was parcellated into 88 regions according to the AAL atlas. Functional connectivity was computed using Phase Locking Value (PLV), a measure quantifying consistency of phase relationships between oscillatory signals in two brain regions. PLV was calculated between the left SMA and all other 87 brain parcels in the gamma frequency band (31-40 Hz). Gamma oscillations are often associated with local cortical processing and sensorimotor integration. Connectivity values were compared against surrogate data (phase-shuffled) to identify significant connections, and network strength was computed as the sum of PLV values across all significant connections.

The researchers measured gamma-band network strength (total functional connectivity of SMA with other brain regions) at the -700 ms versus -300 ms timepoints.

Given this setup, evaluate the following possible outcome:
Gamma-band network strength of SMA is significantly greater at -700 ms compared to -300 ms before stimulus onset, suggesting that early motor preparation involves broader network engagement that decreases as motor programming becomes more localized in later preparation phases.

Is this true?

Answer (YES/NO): NO